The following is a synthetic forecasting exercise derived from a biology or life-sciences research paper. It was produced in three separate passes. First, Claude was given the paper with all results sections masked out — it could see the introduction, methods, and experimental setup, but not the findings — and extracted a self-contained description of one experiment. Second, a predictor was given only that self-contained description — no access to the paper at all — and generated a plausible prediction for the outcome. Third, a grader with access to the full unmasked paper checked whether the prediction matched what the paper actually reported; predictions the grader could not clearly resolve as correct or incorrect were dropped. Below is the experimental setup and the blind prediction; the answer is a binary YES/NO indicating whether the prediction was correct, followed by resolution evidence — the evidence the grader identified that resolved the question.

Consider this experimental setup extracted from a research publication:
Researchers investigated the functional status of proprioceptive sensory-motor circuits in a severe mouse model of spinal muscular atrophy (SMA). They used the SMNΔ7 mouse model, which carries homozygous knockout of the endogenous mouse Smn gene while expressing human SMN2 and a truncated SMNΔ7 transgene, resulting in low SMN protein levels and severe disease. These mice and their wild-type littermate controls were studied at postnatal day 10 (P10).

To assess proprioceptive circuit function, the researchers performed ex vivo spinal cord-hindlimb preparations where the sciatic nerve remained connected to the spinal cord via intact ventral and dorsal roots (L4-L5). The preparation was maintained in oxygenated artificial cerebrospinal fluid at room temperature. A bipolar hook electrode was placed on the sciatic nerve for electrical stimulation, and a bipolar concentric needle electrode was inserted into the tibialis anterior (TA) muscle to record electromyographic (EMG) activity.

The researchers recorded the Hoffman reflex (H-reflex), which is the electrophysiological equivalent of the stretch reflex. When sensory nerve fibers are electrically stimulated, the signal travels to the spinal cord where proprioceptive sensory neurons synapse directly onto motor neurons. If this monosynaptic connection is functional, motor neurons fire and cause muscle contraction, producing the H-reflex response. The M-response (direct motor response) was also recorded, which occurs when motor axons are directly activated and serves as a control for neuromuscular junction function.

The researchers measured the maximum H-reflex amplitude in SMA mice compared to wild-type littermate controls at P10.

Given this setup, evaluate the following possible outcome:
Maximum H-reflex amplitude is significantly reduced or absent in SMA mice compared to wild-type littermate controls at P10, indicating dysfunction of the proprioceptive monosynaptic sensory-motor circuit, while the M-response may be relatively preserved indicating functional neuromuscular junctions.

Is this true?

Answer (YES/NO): YES